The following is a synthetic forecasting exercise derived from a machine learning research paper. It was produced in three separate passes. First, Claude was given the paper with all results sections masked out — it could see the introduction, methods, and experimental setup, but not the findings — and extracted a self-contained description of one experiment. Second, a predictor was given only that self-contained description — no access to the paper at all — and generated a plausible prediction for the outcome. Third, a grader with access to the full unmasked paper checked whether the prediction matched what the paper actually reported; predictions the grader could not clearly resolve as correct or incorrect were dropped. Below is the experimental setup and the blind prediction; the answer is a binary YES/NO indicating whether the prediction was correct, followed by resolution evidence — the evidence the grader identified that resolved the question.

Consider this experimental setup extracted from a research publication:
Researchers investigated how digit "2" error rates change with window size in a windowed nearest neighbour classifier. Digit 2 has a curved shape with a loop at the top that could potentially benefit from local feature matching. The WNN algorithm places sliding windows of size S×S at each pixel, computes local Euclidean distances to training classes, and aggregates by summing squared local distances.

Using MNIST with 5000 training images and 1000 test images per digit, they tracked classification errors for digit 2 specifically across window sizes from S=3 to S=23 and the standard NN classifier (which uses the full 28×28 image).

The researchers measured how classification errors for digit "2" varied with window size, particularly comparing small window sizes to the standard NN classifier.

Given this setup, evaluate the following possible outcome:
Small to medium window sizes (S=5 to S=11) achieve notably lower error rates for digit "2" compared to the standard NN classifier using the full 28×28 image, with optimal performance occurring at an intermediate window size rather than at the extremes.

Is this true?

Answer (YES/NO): YES